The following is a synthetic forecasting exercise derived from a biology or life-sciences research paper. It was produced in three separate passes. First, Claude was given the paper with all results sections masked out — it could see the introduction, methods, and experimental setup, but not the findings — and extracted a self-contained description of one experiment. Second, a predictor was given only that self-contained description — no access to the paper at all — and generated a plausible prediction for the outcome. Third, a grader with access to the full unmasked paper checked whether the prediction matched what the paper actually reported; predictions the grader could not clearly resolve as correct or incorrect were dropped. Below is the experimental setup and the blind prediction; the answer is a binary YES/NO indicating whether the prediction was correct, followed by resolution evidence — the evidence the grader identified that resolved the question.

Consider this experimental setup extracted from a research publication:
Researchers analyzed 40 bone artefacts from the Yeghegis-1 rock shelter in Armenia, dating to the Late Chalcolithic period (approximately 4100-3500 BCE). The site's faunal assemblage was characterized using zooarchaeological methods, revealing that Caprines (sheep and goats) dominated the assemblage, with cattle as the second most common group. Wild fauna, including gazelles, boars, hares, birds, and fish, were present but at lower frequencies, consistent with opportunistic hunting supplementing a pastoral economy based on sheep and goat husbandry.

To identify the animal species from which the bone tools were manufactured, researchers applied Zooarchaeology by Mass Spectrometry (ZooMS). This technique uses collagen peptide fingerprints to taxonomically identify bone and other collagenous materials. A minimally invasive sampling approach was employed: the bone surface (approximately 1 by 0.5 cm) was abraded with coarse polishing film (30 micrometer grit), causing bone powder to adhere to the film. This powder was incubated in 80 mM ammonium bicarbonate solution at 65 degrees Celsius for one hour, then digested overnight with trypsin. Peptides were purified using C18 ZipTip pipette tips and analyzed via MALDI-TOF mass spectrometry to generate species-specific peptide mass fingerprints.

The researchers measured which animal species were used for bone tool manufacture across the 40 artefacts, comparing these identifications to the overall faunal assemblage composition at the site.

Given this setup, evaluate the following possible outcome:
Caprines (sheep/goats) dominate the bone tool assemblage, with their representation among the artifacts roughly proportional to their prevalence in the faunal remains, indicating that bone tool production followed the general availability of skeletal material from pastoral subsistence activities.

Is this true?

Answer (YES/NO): YES